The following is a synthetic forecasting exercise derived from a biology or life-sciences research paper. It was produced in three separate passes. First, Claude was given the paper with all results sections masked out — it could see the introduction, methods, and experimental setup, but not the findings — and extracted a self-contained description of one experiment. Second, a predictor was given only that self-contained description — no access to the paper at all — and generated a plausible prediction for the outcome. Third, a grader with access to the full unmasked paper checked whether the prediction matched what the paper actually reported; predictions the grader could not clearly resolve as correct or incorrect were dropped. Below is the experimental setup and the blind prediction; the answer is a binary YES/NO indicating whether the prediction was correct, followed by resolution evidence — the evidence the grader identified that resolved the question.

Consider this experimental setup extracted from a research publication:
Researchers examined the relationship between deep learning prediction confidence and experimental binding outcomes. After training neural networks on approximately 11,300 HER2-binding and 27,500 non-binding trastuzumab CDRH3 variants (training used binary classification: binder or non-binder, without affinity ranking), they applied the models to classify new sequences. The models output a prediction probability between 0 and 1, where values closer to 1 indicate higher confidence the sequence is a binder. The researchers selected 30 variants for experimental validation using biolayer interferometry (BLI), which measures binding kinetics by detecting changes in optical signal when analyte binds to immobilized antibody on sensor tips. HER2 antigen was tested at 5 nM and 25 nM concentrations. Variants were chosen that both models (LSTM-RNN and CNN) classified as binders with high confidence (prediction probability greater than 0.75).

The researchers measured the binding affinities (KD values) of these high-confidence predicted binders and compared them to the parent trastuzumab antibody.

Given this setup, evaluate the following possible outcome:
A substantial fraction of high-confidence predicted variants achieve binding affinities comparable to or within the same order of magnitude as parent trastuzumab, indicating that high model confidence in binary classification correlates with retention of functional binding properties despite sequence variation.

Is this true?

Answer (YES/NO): NO